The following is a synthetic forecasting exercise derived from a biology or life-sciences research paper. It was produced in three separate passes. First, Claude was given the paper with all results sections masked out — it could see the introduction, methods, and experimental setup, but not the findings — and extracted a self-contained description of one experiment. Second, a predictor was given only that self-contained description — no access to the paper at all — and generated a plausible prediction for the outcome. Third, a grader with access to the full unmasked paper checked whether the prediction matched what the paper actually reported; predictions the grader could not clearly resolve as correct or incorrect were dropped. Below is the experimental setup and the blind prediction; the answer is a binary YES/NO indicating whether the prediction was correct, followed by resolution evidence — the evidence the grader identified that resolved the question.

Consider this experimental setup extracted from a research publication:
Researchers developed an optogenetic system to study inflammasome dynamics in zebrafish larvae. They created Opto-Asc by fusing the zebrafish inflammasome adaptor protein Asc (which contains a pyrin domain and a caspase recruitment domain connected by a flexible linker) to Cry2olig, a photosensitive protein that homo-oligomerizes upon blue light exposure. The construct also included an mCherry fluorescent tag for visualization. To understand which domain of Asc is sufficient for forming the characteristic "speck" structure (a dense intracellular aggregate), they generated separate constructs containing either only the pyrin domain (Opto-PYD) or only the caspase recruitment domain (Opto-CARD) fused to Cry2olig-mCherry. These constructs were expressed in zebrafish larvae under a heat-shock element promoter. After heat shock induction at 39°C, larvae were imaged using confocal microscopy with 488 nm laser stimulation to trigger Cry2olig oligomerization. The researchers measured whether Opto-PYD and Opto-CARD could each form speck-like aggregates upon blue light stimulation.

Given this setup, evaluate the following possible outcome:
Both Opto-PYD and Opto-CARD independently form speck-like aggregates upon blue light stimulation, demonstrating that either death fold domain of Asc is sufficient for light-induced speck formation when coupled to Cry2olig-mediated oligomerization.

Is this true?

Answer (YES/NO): YES